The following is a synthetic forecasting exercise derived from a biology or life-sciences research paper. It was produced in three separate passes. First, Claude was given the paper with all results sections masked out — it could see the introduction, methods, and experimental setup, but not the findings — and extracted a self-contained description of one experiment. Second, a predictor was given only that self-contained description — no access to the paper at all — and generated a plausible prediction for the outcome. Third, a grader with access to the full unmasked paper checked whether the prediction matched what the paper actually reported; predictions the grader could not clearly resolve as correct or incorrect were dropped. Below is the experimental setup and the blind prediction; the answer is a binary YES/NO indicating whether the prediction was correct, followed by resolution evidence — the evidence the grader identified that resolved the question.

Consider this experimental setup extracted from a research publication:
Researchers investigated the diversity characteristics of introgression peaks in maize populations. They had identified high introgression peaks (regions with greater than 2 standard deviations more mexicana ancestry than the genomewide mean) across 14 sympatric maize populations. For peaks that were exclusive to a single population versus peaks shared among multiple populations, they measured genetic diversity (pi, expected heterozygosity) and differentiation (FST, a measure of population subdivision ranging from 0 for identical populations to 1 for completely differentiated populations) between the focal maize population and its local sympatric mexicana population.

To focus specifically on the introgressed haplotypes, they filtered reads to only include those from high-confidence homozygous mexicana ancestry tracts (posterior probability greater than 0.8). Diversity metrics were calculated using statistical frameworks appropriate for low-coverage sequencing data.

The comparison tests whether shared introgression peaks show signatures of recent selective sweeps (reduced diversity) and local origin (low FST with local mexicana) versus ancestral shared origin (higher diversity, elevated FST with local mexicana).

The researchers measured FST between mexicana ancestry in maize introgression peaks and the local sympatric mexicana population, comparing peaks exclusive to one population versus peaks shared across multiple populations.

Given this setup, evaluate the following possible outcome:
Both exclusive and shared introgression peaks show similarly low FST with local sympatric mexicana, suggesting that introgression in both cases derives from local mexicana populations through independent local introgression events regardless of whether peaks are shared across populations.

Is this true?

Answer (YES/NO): NO